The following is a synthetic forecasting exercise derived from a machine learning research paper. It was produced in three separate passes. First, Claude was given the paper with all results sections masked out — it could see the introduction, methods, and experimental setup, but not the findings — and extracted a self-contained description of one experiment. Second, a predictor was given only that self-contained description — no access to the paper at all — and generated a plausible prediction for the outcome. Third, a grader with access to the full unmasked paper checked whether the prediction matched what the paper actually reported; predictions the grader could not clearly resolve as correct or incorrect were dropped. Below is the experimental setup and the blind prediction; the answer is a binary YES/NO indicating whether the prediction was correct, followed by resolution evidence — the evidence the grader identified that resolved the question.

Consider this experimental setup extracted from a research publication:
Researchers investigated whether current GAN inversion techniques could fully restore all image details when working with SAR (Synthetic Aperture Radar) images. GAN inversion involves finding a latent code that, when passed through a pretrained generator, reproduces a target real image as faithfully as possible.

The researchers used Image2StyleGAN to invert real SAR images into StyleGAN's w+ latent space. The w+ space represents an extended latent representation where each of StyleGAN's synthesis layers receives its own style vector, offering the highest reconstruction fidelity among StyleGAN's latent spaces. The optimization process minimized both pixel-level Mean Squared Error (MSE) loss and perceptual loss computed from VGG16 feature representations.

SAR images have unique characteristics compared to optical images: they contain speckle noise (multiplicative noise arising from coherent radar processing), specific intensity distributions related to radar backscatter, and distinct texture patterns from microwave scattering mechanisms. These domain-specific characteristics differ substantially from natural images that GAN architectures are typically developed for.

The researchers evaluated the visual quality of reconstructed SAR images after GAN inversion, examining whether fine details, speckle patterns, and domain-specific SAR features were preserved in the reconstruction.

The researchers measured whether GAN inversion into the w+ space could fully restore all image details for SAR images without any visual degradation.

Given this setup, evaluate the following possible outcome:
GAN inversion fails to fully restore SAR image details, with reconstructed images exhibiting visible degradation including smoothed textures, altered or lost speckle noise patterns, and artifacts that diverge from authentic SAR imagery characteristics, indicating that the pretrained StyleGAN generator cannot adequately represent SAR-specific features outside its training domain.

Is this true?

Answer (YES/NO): NO